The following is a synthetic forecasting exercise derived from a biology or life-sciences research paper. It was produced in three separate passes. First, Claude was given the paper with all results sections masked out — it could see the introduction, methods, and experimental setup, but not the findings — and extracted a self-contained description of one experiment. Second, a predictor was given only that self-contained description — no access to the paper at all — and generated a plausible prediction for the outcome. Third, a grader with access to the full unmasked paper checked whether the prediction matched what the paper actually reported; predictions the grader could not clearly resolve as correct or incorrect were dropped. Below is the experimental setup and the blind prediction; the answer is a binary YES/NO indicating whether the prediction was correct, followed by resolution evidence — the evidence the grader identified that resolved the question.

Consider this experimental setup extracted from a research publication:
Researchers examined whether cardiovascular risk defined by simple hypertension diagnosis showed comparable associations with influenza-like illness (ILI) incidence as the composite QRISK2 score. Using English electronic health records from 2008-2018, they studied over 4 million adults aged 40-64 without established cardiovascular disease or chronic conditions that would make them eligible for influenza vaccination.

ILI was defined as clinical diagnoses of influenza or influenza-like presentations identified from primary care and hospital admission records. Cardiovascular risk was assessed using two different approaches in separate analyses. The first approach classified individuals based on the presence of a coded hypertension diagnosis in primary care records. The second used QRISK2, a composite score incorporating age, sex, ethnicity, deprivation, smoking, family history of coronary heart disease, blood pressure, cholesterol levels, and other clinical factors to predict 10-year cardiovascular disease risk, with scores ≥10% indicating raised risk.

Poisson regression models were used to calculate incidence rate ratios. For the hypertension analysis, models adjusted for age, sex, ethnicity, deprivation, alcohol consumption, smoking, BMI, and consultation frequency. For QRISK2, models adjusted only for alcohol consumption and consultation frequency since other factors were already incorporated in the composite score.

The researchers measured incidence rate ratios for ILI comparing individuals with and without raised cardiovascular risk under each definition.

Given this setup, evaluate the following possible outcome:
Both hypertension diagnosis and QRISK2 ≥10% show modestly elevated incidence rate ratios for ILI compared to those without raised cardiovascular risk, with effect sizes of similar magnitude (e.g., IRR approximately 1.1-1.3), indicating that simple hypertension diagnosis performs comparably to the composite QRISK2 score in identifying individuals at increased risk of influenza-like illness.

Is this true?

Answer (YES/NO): NO